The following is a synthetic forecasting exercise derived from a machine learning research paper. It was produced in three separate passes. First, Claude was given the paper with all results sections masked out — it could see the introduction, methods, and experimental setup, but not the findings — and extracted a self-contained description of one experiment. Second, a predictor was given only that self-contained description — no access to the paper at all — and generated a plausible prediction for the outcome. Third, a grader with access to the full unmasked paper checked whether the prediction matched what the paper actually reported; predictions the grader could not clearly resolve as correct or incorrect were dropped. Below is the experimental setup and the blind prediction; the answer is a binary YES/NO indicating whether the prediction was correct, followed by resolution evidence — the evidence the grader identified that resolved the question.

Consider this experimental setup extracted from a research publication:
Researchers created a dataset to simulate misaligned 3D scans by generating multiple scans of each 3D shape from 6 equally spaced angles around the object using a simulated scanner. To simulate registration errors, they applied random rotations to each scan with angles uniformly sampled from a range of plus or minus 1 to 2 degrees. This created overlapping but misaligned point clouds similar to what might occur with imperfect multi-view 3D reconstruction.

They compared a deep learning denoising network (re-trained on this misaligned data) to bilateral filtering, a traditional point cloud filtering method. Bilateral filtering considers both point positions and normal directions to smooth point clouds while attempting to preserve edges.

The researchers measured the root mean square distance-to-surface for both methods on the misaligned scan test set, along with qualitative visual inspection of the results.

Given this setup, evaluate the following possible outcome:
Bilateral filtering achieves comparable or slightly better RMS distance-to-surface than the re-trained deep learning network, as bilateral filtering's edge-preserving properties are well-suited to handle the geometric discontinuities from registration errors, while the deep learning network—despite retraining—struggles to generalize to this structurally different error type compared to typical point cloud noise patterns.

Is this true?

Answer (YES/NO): NO